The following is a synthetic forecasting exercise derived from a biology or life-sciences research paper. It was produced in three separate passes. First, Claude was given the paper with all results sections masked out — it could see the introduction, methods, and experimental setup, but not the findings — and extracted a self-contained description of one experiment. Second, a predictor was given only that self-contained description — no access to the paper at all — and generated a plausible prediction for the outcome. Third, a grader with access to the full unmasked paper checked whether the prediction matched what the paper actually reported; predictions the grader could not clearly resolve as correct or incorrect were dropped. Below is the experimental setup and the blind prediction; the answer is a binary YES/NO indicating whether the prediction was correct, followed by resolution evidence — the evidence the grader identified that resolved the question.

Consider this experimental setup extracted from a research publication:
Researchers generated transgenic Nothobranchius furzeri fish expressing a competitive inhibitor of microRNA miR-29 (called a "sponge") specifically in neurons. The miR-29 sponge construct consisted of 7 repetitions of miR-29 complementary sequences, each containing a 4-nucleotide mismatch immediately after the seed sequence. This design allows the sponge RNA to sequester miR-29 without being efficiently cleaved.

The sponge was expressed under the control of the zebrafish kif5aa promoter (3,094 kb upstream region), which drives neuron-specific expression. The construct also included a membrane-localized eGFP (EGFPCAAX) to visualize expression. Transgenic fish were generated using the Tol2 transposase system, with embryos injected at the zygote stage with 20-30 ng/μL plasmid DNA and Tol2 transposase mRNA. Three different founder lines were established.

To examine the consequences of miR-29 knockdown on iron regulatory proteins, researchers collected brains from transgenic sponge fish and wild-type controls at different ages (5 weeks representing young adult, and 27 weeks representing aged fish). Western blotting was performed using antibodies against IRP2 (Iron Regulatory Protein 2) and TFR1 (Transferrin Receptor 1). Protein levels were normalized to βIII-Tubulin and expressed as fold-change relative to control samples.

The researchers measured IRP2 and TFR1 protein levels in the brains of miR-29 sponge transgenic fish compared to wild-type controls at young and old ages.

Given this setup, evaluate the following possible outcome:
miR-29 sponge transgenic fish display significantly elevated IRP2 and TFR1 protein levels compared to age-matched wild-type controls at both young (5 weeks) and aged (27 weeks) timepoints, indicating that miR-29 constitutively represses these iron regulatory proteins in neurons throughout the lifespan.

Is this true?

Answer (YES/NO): NO